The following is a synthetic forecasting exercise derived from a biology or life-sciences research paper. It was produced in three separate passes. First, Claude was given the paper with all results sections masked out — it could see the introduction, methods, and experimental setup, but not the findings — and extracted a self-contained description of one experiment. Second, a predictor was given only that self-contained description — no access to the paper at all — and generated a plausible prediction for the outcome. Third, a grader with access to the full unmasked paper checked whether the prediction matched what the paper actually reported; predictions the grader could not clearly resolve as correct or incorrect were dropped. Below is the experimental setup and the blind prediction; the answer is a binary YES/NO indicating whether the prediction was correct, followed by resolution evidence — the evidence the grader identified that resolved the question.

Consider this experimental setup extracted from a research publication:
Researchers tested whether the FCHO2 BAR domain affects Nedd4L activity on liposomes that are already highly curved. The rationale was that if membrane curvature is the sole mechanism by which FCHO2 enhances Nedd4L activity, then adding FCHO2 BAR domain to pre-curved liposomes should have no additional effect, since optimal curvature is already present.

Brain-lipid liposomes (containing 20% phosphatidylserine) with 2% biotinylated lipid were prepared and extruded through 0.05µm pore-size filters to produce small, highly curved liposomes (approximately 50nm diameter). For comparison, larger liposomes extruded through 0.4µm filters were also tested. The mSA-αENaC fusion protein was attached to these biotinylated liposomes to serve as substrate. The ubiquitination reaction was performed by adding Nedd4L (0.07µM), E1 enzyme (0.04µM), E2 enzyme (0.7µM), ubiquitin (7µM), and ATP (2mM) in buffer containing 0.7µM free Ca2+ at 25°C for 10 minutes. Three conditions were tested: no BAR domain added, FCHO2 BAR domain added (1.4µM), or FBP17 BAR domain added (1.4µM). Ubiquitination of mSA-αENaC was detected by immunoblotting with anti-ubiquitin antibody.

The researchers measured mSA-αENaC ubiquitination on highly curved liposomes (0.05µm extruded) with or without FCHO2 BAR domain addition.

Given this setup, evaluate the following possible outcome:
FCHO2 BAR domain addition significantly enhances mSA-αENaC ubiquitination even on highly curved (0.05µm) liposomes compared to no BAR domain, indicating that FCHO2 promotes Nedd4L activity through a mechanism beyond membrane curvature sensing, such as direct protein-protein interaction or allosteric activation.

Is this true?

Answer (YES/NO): NO